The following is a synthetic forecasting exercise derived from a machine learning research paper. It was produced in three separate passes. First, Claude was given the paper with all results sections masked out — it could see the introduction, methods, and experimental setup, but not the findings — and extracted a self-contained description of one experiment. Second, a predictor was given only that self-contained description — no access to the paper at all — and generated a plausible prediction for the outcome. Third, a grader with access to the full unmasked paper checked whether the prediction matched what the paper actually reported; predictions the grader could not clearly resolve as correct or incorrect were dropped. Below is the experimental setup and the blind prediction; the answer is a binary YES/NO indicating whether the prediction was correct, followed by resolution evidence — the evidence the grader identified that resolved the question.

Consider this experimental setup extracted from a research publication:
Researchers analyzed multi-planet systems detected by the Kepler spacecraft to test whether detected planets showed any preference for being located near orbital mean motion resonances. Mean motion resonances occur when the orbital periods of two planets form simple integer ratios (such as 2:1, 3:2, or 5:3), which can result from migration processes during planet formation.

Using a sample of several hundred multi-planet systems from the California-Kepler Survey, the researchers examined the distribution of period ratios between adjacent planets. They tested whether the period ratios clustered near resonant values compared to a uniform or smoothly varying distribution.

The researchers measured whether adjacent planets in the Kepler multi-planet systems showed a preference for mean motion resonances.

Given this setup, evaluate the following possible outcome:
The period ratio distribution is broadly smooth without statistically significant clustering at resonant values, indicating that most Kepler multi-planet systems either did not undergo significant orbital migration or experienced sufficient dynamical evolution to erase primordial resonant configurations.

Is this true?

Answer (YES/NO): YES